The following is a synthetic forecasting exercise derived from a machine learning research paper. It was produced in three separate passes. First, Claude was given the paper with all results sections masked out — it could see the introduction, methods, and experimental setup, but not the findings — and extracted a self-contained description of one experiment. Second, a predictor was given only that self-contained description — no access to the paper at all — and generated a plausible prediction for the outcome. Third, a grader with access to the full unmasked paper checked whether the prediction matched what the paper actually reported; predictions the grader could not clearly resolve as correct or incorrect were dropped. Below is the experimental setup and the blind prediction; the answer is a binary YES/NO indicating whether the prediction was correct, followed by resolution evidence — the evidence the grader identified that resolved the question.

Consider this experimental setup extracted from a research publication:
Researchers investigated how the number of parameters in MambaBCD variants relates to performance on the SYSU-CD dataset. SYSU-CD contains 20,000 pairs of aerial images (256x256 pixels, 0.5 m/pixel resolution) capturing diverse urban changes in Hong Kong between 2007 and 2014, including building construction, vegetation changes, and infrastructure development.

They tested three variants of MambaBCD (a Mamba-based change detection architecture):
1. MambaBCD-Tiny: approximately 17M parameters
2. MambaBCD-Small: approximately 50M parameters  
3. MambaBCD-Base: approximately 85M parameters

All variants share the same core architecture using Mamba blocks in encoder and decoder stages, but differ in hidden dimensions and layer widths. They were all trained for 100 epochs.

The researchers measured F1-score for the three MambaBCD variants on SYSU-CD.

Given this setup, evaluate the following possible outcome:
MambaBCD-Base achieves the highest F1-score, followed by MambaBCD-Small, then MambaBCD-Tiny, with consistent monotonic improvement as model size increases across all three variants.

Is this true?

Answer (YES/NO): YES